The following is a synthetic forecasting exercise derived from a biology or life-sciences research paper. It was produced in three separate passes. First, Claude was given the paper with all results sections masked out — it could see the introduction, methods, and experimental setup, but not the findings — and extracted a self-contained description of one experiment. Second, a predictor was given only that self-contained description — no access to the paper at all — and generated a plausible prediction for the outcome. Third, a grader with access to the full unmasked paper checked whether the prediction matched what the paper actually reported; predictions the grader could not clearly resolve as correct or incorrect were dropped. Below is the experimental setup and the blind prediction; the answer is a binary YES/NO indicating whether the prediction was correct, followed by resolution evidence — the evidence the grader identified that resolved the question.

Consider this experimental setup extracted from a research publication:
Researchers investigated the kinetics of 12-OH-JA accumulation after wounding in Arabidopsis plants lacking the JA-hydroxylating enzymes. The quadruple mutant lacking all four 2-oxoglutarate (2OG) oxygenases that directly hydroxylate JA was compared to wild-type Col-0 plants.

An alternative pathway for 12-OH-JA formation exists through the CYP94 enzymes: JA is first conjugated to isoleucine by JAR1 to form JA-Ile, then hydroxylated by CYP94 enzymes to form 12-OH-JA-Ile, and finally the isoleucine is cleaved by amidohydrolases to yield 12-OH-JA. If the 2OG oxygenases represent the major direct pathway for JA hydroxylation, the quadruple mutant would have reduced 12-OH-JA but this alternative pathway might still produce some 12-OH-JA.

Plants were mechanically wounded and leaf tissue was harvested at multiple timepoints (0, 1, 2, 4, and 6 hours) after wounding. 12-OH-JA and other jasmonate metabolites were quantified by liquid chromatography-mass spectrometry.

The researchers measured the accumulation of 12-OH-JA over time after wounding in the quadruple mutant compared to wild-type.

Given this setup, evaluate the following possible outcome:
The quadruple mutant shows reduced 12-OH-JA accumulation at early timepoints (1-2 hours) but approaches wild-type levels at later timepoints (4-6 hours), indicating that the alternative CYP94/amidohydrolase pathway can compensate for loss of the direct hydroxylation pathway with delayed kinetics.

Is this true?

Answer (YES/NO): NO